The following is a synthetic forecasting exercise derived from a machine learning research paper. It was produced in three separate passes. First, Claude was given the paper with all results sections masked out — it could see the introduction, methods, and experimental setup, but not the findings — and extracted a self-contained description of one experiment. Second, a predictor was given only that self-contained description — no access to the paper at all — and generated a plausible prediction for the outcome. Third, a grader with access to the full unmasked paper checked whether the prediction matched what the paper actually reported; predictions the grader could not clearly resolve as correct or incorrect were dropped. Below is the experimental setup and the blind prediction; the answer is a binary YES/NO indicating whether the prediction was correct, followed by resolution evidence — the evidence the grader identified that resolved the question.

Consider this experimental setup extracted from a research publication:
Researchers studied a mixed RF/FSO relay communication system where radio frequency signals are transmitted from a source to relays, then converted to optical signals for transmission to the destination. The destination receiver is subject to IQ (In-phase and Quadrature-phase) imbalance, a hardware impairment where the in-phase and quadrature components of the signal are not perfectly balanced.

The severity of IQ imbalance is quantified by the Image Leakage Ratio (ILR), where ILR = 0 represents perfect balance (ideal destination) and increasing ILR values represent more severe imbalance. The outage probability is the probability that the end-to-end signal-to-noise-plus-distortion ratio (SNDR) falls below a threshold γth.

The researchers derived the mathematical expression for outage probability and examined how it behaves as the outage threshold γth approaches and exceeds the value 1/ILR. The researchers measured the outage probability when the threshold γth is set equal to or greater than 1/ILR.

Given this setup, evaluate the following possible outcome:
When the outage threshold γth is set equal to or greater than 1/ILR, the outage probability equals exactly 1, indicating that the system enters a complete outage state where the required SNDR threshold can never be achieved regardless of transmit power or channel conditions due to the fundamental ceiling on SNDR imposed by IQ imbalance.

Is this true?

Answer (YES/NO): YES